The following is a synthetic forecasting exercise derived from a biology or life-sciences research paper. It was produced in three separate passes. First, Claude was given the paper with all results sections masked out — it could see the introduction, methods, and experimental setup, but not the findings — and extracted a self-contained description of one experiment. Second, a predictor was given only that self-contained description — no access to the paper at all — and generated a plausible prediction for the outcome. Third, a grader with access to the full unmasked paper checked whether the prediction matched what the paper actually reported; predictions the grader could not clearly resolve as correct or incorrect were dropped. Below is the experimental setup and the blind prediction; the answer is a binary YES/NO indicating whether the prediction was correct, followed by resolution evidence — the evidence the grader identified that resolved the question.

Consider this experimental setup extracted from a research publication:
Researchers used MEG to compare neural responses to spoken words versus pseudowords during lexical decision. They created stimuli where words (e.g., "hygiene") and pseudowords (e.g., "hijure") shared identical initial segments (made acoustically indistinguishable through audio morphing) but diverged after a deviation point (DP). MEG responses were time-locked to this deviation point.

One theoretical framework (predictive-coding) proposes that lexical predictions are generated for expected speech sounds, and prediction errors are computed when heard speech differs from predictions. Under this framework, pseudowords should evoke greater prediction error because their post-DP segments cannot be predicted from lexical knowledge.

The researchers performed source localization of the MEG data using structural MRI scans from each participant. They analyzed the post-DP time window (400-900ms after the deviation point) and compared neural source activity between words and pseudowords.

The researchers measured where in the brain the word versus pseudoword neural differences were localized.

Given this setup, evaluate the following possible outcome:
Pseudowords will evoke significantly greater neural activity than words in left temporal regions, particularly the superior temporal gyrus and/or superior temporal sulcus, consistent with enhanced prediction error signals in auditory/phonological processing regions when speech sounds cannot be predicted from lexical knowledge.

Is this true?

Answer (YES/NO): YES